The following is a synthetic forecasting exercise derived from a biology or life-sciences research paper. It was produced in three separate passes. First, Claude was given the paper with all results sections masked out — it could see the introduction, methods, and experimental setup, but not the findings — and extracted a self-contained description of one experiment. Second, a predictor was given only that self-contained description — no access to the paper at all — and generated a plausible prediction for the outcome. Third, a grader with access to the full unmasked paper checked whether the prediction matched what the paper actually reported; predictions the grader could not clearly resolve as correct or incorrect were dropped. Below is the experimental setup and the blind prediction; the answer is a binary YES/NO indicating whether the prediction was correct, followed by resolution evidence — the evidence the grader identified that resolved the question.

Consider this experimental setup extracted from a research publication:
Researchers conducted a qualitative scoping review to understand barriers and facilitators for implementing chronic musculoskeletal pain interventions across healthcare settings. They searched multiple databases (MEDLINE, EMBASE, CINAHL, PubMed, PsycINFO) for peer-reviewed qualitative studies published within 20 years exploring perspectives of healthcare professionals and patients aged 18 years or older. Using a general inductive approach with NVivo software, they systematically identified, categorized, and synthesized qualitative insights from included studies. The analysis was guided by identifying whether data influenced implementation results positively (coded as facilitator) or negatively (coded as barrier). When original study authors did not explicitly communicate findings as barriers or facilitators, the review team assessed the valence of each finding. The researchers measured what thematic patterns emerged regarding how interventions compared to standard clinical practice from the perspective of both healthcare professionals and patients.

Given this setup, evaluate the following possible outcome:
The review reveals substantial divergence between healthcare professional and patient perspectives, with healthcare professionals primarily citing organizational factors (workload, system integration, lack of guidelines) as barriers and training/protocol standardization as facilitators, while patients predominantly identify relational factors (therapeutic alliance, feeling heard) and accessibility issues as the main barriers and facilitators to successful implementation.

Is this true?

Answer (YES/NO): NO